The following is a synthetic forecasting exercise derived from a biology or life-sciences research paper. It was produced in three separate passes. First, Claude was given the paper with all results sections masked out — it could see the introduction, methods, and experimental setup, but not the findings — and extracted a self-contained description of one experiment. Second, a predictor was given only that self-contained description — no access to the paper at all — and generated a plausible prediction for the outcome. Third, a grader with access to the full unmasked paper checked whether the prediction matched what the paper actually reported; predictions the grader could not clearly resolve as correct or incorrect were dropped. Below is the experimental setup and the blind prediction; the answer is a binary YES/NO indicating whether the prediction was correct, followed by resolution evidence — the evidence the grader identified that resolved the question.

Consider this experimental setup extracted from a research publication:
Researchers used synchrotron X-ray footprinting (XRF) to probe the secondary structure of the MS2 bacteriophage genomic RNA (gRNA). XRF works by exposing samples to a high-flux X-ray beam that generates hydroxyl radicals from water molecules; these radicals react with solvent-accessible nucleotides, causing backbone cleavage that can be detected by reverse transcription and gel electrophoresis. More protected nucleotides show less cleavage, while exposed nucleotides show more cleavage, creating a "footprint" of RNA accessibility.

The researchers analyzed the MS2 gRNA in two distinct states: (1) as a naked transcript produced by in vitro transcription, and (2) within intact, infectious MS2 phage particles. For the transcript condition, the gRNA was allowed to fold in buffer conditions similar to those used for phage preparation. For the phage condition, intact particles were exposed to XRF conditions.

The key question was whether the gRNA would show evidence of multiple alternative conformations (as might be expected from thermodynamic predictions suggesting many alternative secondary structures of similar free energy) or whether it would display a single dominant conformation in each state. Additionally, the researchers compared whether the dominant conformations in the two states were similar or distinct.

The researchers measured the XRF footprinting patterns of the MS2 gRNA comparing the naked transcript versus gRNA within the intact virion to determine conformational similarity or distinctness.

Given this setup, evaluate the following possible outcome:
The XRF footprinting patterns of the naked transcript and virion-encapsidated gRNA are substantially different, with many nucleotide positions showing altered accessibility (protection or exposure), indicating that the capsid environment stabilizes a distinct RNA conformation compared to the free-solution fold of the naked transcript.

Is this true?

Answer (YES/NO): YES